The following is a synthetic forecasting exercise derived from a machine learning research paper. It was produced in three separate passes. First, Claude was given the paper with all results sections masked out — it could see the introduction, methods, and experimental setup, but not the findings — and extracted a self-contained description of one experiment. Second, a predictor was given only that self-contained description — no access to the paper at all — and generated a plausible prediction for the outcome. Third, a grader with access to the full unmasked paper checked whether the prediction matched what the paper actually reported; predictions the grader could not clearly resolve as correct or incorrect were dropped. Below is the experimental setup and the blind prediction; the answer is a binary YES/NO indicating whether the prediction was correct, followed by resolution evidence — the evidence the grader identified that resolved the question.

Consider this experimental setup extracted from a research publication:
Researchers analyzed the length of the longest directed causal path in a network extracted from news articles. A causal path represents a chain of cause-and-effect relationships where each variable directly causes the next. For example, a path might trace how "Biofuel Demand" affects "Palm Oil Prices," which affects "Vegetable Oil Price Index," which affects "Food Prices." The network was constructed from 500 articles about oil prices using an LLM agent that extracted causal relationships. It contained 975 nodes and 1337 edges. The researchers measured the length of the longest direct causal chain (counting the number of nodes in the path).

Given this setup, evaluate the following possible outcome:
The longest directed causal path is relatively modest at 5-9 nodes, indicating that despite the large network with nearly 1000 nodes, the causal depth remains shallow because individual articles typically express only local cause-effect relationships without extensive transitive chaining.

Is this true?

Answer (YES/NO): NO